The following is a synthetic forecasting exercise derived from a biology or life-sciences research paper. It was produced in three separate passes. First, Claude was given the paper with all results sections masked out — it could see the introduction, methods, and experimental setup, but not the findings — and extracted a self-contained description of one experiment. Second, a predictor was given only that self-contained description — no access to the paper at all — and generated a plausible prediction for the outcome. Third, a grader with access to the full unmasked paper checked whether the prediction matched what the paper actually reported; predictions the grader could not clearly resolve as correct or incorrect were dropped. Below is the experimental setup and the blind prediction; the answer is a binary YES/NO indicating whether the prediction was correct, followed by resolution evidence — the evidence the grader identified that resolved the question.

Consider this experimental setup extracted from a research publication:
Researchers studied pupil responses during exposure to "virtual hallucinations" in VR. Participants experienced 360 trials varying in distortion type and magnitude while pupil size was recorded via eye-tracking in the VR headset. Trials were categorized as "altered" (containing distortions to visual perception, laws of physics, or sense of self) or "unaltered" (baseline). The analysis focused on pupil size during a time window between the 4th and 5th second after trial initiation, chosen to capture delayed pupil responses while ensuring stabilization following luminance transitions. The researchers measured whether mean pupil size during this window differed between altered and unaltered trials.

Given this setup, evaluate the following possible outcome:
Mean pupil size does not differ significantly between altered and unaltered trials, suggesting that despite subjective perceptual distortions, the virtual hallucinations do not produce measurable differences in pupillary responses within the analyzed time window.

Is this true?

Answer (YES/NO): NO